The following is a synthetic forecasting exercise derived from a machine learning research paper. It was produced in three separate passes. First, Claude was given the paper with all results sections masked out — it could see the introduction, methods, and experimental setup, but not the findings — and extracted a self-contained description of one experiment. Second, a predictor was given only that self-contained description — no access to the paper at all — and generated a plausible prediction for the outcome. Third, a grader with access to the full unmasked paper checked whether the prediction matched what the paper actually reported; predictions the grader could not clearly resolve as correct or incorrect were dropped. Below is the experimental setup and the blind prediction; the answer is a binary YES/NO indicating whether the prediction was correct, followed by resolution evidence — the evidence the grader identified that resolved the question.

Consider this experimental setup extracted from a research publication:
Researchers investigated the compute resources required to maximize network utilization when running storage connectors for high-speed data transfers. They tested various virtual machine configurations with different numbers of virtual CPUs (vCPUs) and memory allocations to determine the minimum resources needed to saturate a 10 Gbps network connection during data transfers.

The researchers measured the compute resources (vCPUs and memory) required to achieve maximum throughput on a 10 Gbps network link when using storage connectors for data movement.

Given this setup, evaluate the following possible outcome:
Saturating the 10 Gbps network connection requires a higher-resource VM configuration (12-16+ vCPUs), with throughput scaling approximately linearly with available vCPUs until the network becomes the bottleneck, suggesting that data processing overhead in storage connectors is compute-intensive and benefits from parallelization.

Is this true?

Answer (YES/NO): NO